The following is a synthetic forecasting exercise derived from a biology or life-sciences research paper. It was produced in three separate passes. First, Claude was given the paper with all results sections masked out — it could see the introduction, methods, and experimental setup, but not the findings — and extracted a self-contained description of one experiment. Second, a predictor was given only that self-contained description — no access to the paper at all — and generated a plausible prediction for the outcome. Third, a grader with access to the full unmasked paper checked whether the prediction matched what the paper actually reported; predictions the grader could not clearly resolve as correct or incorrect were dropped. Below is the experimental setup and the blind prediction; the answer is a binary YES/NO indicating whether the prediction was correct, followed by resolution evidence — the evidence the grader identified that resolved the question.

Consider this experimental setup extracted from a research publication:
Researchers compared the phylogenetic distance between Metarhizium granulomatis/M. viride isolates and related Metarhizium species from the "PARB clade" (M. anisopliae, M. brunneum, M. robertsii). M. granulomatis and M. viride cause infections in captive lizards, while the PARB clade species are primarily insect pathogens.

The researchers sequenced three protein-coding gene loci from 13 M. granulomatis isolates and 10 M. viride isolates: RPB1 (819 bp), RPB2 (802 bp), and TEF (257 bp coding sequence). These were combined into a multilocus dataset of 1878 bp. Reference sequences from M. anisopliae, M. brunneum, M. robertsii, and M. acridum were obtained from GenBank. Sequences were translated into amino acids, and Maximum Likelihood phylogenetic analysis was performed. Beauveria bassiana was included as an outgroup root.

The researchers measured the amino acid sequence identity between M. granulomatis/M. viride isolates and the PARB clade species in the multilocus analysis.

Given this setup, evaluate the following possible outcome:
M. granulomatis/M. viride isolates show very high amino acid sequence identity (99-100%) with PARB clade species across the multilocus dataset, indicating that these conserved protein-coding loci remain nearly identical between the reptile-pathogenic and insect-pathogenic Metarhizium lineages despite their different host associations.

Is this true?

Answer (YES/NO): NO